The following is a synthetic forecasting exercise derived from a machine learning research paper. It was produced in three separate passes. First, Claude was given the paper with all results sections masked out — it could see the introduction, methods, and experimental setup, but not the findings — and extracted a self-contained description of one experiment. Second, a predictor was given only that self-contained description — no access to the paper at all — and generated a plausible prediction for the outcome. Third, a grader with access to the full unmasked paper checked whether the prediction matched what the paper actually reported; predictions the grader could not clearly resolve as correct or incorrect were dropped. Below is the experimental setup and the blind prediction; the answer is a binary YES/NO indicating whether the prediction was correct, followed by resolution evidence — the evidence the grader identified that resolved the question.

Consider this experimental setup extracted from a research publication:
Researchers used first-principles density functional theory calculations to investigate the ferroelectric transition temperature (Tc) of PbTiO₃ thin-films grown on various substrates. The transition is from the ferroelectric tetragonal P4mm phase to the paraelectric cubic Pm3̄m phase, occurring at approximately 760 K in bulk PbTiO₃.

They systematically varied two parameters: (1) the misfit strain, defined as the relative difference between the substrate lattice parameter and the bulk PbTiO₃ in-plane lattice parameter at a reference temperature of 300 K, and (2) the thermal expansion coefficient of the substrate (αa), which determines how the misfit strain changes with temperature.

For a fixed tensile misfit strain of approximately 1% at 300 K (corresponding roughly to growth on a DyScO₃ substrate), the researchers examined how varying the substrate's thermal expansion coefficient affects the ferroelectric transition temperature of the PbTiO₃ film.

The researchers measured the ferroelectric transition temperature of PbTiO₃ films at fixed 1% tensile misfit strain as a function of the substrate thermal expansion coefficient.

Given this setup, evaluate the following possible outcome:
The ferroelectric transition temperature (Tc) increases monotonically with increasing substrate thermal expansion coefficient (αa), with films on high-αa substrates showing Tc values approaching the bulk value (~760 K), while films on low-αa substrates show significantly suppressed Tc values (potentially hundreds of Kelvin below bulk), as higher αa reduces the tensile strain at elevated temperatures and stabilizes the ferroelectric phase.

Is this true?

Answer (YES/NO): NO